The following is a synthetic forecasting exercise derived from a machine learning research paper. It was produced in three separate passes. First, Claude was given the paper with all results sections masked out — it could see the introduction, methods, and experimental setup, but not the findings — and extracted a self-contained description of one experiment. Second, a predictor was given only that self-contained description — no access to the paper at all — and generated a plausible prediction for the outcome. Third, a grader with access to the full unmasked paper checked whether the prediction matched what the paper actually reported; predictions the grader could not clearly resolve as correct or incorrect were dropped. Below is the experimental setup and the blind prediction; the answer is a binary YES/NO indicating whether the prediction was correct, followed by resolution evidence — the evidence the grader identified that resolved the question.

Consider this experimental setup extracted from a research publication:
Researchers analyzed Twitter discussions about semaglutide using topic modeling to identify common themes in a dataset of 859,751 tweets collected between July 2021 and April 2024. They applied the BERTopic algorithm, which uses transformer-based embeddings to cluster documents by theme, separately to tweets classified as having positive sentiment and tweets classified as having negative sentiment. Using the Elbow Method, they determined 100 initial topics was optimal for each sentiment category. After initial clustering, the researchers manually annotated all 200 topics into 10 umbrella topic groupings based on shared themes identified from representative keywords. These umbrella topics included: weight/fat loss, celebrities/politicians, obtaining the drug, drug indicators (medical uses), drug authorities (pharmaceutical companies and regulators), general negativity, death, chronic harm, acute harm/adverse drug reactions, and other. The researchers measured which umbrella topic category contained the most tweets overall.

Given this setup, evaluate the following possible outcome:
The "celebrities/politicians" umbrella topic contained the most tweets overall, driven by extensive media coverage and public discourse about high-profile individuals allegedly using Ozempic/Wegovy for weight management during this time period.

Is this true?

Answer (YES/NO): NO